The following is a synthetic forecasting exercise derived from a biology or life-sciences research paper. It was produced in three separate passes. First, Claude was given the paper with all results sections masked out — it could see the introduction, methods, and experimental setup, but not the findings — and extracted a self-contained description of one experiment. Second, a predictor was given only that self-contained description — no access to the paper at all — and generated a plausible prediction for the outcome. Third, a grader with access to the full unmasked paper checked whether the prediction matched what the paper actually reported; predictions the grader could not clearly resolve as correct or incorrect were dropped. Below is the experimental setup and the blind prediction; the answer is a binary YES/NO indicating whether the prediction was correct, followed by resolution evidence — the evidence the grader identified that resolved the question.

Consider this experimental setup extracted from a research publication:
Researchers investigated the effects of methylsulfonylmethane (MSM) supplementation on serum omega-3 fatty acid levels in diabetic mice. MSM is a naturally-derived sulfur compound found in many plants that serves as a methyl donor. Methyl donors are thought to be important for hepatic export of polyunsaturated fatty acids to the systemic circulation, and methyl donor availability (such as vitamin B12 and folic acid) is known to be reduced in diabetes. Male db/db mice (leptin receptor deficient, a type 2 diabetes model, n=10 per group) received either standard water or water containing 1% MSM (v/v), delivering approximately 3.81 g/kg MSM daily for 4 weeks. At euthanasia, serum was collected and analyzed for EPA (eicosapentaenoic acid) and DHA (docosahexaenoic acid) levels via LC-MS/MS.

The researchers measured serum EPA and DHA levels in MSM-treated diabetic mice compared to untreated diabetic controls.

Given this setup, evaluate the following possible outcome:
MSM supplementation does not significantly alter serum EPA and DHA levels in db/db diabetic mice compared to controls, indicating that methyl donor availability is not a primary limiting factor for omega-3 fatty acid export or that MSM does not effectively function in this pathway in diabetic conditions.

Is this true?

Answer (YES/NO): NO